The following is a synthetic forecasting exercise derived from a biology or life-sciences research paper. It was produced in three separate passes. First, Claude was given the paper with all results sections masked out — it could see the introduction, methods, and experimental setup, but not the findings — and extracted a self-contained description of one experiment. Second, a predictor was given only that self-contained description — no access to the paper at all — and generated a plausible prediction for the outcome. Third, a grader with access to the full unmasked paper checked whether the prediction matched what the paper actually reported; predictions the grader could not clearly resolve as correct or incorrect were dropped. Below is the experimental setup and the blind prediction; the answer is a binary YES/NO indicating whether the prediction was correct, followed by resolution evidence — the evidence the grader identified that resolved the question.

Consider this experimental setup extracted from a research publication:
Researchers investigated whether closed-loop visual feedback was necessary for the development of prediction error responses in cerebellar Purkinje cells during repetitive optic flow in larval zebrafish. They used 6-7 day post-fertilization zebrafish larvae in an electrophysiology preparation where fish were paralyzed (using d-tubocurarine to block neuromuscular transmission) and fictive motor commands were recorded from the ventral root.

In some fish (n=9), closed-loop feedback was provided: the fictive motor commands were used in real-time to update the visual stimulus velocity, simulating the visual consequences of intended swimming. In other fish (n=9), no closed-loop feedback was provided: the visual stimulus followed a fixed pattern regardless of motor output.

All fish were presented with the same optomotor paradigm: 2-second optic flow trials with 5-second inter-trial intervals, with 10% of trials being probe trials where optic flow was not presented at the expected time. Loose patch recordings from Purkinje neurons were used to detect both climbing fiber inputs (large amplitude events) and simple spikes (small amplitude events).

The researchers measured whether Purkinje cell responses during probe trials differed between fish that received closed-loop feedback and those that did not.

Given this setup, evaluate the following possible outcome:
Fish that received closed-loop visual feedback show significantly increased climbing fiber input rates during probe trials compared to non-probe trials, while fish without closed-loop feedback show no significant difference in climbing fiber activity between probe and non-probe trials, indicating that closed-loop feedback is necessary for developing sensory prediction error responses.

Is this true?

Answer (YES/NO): NO